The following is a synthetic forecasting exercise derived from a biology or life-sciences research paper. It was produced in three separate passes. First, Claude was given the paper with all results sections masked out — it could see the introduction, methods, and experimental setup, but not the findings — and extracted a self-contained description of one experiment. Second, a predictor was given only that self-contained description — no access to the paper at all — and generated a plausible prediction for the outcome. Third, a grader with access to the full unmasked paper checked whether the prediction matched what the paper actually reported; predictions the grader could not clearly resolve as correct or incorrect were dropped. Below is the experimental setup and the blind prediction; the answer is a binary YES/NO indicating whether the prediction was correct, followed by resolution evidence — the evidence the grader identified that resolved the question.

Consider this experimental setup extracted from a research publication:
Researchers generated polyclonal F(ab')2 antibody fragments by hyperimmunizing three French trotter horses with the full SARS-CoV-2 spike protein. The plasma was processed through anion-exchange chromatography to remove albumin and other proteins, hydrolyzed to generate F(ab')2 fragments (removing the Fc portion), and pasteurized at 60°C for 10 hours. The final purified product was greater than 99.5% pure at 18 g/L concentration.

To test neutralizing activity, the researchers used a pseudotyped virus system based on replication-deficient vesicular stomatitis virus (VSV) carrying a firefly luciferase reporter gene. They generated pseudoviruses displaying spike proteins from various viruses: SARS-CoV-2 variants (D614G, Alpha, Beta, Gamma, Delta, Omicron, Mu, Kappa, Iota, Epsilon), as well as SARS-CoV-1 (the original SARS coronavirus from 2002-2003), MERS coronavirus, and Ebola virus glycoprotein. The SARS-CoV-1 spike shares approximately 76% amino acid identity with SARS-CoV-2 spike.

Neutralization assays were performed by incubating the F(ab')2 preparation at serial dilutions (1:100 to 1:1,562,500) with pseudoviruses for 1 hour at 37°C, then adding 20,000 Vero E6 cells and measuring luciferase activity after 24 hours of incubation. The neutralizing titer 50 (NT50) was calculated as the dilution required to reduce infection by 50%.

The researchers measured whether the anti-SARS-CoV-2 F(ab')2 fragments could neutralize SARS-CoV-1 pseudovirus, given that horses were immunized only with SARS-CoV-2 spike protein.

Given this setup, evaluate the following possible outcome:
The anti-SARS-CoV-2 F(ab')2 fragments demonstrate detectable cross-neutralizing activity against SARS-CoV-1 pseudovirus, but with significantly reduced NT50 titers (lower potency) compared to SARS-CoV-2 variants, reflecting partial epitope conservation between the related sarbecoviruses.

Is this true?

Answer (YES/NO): YES